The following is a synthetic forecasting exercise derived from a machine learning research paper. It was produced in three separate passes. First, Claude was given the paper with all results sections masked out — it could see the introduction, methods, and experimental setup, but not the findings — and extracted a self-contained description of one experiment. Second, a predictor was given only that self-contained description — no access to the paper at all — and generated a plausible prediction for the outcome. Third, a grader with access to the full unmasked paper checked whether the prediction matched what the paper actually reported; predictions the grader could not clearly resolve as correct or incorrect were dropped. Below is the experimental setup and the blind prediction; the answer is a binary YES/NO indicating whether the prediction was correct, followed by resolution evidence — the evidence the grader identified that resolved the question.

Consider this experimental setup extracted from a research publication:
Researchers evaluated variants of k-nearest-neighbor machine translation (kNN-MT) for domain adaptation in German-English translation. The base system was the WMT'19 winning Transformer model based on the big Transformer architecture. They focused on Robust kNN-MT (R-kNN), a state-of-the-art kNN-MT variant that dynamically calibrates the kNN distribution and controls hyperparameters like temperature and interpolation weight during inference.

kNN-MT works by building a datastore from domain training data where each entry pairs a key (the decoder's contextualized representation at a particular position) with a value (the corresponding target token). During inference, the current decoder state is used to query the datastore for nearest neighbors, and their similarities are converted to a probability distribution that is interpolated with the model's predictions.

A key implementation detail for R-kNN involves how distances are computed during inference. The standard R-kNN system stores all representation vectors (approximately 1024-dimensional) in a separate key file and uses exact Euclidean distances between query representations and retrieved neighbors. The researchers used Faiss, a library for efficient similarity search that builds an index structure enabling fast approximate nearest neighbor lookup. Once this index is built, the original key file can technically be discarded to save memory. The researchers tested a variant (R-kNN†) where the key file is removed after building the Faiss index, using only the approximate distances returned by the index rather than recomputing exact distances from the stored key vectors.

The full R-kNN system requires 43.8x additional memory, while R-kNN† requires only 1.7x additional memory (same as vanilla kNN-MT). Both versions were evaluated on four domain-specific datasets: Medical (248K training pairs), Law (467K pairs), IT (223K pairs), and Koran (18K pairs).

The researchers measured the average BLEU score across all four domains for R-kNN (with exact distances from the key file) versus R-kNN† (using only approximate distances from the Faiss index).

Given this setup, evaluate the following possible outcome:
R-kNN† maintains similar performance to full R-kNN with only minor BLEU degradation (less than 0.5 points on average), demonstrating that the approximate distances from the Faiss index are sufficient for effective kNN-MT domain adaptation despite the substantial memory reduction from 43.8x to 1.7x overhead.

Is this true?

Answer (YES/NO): NO